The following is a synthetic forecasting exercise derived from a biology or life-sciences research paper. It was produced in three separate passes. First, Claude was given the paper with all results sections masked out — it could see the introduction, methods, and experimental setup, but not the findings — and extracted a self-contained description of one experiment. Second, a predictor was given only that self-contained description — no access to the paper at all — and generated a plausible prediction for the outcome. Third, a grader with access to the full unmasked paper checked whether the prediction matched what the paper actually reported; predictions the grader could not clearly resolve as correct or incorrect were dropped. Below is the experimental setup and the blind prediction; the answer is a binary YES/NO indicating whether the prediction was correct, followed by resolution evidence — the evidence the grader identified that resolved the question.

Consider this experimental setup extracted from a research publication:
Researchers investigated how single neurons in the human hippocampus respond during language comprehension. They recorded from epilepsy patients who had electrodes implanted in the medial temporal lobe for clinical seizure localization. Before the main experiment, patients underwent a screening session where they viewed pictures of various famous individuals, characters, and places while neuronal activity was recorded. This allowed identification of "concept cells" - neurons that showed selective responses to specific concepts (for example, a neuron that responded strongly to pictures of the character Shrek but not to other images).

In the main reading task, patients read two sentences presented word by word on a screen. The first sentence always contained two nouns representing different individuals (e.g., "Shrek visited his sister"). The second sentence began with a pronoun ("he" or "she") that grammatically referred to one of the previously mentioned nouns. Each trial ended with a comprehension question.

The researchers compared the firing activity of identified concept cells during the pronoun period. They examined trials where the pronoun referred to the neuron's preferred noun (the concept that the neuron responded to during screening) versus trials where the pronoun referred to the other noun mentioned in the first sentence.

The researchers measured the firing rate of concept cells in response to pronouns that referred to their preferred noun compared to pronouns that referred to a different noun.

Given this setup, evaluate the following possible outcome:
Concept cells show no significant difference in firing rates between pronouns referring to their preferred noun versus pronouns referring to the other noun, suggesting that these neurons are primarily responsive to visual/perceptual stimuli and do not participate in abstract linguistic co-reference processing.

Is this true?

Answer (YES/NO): NO